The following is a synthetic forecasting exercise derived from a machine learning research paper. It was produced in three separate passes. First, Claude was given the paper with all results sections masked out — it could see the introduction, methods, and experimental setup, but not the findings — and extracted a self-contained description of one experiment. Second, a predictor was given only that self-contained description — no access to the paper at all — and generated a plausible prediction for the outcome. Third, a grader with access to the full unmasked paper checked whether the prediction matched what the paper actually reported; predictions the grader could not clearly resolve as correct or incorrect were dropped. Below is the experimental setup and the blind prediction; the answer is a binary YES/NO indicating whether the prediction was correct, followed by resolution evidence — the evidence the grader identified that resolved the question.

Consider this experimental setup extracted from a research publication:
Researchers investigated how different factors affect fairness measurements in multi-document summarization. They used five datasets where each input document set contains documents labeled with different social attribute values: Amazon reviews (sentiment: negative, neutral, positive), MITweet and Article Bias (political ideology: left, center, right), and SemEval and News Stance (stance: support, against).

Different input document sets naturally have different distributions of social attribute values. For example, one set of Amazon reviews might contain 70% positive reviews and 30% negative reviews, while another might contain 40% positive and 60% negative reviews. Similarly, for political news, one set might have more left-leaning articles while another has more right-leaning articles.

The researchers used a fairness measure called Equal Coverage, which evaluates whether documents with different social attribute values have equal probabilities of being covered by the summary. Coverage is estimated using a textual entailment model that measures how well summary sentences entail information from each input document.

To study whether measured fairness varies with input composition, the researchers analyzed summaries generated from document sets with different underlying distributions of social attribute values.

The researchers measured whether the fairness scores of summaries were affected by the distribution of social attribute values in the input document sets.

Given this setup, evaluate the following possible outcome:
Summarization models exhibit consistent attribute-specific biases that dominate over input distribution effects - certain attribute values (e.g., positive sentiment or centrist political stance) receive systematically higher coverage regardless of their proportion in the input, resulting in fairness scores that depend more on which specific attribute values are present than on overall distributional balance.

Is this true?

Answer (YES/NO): NO